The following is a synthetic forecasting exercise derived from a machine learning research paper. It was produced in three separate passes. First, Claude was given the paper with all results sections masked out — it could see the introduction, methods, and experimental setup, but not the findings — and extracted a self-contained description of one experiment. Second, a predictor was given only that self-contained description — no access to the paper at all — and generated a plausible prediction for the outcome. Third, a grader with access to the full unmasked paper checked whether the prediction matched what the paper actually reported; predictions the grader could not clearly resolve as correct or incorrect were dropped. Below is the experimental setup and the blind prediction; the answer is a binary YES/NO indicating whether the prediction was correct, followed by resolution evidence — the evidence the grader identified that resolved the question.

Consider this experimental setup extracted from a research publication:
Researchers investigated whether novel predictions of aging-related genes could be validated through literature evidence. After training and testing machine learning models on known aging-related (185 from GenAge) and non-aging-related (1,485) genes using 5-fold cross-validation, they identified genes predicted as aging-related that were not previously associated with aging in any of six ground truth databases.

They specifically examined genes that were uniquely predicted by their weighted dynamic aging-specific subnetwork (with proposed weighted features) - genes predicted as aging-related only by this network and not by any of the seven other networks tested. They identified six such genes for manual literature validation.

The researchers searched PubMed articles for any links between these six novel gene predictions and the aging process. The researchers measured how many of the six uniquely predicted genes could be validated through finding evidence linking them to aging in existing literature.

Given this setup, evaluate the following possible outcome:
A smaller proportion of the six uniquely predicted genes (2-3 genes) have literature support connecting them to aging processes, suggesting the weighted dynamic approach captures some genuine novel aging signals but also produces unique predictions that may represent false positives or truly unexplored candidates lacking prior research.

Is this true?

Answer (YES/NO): NO